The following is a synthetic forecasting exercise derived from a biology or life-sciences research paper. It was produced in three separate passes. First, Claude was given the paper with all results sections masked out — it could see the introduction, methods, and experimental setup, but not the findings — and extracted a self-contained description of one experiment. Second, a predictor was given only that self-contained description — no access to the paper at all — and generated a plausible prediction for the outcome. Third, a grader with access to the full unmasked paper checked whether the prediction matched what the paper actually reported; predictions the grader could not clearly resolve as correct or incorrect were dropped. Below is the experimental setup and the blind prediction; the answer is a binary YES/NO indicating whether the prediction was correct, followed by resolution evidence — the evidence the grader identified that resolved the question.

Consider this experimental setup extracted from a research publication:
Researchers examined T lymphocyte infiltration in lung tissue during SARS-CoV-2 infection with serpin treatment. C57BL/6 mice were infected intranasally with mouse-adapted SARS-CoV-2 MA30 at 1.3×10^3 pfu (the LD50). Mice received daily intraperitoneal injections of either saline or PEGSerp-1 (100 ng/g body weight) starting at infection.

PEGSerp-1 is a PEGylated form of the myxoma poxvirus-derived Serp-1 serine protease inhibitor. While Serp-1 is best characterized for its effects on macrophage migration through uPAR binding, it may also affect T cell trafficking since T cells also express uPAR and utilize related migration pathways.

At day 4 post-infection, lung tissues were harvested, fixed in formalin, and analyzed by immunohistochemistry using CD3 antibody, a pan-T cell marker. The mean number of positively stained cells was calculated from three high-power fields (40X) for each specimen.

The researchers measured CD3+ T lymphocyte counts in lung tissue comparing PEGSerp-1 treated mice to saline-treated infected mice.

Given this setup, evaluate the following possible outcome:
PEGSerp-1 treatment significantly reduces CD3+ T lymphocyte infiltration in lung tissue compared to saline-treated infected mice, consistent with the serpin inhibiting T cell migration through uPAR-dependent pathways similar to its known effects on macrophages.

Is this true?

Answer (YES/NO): NO